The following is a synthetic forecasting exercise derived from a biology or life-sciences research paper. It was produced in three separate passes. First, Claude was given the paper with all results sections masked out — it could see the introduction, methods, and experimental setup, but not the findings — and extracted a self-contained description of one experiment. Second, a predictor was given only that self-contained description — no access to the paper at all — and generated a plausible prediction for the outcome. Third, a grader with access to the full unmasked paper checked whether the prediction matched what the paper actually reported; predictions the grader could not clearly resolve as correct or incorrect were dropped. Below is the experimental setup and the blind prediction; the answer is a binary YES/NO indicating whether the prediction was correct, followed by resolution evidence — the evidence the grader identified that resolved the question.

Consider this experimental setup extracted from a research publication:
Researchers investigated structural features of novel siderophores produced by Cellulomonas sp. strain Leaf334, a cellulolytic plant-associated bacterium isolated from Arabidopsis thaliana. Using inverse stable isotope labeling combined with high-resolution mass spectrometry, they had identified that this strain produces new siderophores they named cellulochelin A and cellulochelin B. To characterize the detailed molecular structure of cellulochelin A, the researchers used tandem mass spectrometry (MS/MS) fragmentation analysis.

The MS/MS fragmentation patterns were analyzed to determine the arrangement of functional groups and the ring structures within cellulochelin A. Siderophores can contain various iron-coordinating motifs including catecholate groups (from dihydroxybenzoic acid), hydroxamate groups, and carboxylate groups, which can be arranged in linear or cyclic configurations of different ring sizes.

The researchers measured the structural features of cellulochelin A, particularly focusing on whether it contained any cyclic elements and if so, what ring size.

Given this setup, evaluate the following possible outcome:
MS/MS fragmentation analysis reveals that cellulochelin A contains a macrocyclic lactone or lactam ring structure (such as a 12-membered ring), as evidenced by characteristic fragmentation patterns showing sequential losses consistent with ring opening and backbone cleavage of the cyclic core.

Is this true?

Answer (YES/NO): NO